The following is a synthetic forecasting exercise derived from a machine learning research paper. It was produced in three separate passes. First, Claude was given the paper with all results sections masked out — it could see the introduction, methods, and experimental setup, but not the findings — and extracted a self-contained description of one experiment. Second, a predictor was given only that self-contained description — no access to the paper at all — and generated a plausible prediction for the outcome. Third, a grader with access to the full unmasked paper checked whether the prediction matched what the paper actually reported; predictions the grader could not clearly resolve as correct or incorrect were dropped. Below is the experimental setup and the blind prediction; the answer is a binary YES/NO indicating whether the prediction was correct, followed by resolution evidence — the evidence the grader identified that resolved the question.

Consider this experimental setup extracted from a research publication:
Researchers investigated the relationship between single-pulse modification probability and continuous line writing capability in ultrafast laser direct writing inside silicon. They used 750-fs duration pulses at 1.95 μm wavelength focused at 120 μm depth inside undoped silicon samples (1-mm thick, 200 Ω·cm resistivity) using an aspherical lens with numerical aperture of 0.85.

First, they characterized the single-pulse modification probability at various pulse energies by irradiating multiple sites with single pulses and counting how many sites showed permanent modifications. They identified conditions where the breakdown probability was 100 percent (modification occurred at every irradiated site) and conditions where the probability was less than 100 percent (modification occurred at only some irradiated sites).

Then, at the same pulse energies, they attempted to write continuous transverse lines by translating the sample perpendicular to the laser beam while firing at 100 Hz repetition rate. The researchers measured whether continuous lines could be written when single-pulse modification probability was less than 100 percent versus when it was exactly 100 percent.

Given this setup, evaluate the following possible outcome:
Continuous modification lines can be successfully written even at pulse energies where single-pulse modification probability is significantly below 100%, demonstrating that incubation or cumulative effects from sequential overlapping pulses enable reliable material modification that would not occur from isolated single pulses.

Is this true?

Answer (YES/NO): NO